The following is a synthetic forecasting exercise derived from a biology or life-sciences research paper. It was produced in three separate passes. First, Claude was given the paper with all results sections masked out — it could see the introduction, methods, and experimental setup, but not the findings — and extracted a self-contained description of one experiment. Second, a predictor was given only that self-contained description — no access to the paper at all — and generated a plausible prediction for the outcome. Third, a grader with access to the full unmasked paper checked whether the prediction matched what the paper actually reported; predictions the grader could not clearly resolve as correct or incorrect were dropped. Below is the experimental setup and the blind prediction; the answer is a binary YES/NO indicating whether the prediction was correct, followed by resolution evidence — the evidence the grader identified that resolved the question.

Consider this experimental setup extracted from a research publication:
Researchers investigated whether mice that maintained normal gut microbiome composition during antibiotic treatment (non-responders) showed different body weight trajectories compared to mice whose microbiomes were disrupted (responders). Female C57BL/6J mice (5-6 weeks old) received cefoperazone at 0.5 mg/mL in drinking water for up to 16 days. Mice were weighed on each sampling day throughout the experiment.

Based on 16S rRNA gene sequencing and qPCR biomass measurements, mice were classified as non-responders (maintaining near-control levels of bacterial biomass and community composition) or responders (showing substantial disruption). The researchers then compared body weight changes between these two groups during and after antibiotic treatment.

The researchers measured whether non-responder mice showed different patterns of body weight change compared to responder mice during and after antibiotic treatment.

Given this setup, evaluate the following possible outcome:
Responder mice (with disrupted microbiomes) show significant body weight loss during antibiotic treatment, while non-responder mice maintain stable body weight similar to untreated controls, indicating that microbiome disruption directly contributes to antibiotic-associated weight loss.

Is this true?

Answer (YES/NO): NO